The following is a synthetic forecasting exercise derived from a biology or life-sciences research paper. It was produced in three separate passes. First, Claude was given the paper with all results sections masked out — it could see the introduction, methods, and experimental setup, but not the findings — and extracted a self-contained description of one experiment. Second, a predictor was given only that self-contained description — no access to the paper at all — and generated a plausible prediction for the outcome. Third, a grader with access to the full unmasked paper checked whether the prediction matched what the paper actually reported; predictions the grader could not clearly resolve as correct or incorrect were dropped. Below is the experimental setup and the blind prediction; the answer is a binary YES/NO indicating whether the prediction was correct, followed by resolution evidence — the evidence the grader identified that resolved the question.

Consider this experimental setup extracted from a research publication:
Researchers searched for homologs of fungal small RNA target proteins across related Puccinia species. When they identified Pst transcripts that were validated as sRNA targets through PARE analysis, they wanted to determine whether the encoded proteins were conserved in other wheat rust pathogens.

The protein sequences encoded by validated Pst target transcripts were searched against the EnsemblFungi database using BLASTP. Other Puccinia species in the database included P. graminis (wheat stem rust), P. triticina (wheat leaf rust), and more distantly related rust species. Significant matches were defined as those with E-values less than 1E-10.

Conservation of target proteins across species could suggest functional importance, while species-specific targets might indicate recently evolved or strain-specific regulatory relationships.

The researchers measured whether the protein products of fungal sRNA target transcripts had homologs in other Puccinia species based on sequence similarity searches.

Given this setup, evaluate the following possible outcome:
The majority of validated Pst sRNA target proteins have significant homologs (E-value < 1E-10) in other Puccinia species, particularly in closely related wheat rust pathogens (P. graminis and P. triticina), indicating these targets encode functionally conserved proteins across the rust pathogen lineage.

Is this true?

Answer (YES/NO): YES